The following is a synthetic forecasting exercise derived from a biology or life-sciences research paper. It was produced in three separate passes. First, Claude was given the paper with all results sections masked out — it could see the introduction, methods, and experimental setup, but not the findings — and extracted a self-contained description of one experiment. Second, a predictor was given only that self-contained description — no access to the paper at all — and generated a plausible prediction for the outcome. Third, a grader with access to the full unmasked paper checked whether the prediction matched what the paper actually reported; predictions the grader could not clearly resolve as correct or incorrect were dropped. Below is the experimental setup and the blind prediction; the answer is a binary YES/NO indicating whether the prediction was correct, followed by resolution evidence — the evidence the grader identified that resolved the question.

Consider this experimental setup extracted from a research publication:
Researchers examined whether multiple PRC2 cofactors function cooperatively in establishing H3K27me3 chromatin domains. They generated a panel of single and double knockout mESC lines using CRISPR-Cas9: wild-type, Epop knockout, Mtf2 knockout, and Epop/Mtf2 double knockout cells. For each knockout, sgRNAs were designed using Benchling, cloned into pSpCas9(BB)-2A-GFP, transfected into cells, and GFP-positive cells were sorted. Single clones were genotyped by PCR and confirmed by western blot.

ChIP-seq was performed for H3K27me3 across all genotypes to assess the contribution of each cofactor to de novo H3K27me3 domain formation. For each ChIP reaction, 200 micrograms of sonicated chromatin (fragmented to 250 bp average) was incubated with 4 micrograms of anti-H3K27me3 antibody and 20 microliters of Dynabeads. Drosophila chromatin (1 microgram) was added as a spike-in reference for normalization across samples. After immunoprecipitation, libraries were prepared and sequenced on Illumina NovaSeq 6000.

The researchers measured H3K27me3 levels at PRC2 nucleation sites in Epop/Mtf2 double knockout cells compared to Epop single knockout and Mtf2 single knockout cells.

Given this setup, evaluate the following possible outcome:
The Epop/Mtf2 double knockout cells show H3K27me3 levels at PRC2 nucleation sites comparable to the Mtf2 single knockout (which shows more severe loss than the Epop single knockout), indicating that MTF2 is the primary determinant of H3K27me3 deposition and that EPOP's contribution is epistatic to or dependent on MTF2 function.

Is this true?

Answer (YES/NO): YES